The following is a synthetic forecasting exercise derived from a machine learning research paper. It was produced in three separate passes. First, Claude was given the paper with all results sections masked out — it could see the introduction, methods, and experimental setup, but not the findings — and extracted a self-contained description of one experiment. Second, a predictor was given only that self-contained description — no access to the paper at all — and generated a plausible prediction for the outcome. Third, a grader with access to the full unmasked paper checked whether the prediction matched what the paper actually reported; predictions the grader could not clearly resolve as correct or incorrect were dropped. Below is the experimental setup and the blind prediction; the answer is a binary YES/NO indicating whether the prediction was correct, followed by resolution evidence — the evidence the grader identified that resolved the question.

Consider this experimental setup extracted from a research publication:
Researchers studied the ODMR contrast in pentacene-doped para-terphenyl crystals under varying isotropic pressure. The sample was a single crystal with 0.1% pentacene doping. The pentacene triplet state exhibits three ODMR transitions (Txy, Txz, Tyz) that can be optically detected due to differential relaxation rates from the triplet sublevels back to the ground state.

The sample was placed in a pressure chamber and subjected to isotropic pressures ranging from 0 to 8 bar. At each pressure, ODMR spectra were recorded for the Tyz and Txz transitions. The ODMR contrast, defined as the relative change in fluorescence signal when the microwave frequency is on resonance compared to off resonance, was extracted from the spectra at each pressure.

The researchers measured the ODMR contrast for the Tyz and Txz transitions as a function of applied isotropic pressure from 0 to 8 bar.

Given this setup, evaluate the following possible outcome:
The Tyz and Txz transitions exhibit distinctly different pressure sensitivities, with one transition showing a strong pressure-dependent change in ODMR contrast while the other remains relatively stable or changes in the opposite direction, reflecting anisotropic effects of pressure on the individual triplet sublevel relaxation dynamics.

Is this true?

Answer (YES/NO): NO